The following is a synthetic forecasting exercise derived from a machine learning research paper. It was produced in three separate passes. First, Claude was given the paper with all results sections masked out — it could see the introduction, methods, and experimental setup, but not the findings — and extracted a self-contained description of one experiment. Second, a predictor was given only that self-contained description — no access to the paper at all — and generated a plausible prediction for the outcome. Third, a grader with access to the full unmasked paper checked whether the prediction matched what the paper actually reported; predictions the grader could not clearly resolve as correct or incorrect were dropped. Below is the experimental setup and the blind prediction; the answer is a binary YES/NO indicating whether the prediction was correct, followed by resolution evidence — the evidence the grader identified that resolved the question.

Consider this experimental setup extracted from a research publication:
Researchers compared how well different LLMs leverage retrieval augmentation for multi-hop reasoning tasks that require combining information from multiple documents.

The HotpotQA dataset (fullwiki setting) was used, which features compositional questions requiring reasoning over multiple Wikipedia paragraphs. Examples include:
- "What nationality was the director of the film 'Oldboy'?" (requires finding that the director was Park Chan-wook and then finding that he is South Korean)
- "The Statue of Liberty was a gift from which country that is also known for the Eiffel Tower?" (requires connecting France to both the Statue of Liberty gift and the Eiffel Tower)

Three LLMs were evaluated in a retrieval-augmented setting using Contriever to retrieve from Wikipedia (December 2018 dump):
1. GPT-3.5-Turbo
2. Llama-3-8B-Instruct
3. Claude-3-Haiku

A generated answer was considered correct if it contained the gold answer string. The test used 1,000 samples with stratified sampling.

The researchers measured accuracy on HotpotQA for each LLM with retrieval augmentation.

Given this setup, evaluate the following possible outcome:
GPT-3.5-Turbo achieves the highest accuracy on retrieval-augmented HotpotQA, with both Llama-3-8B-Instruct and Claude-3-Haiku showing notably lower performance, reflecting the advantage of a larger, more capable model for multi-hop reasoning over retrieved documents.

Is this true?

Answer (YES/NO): YES